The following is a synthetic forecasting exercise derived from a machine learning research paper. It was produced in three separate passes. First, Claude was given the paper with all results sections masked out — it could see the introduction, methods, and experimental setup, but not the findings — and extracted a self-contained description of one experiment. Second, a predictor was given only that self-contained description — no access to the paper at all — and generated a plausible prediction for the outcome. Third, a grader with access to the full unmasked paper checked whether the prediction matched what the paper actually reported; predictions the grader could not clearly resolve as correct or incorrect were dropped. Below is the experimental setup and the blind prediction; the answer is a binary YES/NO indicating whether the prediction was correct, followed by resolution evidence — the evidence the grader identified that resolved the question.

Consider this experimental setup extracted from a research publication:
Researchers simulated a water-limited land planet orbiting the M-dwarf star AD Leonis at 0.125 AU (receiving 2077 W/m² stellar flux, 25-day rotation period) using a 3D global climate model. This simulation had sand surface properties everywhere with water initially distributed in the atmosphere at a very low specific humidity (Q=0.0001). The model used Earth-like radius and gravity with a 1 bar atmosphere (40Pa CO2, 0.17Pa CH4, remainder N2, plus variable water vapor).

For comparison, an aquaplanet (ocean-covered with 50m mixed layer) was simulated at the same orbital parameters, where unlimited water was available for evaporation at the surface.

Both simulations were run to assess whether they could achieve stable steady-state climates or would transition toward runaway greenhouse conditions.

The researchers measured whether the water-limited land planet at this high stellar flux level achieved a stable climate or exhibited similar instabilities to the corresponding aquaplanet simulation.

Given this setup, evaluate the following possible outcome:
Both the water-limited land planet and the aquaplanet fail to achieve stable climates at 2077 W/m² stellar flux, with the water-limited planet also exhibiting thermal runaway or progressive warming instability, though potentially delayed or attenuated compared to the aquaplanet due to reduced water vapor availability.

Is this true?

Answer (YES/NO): NO